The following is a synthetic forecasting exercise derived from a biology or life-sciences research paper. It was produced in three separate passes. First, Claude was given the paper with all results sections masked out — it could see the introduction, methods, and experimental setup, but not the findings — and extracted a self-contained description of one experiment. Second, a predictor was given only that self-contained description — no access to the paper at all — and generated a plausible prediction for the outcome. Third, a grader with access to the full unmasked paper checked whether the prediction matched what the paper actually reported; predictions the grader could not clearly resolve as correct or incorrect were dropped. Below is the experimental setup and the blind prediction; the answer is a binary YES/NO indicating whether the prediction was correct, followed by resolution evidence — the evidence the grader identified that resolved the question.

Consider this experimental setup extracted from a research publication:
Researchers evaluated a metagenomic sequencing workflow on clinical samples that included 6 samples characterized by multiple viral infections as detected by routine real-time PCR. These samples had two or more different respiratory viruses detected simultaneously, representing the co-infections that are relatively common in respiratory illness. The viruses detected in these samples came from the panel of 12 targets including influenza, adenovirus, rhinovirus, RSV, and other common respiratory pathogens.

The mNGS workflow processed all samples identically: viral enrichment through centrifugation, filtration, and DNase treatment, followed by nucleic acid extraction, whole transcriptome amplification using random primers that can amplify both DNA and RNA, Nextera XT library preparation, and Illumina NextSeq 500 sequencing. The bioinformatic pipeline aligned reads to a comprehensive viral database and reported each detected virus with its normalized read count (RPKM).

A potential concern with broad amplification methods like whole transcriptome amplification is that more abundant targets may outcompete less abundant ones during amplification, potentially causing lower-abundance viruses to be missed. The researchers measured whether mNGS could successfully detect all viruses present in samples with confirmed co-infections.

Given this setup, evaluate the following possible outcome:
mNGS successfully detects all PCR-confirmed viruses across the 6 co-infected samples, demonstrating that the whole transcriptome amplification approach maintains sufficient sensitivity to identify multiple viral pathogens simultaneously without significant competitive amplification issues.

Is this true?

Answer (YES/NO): YES